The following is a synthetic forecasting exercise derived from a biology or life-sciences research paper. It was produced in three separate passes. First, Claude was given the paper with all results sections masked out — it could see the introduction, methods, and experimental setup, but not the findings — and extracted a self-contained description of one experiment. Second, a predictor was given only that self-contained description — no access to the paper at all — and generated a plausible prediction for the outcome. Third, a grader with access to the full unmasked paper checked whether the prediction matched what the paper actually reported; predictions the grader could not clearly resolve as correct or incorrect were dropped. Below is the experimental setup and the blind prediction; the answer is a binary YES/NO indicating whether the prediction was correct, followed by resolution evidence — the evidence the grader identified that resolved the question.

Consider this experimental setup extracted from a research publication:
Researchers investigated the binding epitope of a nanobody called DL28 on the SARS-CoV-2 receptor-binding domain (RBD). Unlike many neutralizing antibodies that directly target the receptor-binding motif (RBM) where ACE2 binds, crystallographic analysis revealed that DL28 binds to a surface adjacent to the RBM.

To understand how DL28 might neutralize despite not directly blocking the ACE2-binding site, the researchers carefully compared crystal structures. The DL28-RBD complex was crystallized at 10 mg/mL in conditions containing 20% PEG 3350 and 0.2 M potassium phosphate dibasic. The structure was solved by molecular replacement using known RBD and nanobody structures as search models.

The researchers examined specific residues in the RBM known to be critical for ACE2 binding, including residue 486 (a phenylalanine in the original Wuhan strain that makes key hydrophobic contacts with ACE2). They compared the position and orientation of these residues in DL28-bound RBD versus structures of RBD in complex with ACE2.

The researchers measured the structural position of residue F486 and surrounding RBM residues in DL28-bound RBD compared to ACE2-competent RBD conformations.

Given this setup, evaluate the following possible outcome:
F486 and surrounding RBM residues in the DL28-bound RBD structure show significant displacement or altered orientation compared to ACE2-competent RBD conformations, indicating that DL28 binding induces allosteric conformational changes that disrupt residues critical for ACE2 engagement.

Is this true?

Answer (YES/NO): YES